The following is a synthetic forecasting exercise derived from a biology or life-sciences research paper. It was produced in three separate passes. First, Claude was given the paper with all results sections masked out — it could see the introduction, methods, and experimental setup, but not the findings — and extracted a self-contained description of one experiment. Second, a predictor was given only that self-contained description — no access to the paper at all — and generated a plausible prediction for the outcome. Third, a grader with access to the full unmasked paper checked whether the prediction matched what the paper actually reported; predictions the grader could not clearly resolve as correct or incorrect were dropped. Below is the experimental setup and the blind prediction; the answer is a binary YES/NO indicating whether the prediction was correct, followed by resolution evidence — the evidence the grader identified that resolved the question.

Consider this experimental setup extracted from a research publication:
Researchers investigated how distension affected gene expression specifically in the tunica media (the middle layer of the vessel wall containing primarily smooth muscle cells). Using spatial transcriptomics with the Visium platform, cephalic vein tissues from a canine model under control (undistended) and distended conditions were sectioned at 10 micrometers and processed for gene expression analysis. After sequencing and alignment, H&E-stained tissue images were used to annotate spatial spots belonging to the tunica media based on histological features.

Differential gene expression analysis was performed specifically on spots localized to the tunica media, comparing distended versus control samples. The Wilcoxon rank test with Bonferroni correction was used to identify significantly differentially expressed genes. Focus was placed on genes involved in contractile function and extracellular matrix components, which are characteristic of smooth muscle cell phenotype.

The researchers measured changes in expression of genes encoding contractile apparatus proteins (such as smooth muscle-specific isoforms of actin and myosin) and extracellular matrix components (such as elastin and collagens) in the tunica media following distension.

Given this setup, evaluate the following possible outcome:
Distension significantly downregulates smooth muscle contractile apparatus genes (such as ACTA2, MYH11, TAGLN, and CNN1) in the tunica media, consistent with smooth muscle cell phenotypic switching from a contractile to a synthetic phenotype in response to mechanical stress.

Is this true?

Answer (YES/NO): NO